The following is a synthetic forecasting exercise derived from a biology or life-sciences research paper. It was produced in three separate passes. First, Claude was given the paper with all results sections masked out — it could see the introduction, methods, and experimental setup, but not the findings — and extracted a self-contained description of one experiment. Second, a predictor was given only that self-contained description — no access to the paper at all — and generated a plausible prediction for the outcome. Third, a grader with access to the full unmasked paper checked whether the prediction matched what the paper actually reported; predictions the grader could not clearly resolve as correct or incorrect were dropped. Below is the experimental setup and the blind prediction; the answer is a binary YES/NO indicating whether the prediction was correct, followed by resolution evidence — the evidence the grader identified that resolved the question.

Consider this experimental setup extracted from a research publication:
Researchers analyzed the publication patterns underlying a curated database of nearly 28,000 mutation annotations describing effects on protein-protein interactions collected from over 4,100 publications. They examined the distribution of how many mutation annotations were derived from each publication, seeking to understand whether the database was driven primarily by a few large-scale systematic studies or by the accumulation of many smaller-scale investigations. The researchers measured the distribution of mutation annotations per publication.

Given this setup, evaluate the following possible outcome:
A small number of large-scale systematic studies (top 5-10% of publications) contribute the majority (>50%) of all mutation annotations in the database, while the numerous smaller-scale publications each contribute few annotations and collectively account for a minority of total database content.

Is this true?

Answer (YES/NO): NO